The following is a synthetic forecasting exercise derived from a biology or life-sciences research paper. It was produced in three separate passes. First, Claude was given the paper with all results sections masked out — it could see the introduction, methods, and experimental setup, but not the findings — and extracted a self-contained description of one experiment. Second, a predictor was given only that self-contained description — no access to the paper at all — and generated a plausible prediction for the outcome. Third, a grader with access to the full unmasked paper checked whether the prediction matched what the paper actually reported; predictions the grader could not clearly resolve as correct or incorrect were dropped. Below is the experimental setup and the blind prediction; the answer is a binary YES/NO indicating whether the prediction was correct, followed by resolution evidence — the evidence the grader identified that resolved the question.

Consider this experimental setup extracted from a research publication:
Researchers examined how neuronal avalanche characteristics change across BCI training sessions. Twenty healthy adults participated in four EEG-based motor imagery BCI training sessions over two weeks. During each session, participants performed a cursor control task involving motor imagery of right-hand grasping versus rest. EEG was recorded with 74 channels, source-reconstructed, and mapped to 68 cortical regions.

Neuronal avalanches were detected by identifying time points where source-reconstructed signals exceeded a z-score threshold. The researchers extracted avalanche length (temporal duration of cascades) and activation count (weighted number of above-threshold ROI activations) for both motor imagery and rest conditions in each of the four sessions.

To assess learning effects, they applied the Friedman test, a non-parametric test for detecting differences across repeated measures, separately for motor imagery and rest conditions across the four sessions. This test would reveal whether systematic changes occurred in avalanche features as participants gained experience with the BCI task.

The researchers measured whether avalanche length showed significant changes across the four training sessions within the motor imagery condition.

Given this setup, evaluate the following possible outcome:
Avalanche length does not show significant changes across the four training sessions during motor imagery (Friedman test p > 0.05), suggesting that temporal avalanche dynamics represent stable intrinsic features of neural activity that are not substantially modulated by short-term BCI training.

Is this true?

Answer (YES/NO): NO